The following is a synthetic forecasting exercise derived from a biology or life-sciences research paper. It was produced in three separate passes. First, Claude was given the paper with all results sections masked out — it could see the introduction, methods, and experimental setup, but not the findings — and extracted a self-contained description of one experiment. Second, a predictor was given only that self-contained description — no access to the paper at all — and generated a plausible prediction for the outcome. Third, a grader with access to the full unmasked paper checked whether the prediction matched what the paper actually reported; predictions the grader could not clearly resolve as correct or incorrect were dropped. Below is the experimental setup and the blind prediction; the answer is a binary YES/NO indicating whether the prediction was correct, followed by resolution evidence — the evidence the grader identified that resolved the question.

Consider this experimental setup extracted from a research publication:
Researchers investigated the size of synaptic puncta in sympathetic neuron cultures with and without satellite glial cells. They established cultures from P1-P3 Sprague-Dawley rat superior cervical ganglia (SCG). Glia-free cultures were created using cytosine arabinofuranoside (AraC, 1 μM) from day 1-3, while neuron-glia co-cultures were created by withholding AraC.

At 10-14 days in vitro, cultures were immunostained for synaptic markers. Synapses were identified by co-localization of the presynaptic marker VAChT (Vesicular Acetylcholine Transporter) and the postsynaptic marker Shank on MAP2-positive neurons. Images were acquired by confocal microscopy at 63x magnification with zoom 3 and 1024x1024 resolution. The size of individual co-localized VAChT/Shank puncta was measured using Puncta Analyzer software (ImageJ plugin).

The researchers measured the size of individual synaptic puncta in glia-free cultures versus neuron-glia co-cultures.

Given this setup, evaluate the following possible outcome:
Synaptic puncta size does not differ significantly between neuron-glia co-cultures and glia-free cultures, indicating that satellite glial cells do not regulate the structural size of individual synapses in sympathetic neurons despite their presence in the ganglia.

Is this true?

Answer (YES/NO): NO